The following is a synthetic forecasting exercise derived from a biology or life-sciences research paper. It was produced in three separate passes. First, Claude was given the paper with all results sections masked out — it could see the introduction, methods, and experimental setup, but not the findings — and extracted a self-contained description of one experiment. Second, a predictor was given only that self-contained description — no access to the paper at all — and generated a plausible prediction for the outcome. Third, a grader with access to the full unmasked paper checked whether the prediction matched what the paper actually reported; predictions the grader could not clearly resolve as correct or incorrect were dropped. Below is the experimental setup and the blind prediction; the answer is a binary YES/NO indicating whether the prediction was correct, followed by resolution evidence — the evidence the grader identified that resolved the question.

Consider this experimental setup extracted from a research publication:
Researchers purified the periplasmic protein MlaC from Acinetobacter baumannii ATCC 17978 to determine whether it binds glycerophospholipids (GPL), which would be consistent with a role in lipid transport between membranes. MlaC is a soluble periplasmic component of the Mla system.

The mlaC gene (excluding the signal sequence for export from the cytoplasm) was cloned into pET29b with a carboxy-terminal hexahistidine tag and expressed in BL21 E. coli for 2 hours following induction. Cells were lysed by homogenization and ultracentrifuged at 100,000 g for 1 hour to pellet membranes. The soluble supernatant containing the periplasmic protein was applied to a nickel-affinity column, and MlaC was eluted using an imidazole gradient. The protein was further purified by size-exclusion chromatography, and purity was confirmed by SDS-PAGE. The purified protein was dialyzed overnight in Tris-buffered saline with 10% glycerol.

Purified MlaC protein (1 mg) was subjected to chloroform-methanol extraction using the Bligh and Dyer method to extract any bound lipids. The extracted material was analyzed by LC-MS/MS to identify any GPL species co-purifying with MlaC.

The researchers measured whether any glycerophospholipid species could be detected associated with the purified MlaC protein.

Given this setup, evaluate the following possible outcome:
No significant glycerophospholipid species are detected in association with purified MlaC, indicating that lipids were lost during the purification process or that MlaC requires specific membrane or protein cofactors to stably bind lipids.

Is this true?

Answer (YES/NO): NO